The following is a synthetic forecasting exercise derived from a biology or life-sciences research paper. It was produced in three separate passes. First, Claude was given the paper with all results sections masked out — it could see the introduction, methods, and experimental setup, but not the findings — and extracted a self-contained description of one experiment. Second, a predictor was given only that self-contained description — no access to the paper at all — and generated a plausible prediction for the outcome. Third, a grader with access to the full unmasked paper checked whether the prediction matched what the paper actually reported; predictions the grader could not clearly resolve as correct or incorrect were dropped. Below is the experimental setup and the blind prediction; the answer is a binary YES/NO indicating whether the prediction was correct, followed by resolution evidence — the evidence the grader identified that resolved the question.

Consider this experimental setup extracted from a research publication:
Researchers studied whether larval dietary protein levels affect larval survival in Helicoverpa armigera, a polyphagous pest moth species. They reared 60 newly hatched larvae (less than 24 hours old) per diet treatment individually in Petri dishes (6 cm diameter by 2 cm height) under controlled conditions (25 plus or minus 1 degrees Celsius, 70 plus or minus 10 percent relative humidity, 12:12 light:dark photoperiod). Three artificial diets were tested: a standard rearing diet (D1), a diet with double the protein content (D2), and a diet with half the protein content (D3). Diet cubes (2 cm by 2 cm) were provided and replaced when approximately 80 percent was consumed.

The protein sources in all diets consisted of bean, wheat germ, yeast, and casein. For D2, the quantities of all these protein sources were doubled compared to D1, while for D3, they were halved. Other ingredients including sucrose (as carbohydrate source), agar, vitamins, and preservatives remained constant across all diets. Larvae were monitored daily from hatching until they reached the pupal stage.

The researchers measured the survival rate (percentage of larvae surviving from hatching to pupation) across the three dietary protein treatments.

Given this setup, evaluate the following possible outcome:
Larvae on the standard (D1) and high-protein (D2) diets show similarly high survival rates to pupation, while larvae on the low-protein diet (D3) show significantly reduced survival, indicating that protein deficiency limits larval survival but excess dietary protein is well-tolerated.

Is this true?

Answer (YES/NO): NO